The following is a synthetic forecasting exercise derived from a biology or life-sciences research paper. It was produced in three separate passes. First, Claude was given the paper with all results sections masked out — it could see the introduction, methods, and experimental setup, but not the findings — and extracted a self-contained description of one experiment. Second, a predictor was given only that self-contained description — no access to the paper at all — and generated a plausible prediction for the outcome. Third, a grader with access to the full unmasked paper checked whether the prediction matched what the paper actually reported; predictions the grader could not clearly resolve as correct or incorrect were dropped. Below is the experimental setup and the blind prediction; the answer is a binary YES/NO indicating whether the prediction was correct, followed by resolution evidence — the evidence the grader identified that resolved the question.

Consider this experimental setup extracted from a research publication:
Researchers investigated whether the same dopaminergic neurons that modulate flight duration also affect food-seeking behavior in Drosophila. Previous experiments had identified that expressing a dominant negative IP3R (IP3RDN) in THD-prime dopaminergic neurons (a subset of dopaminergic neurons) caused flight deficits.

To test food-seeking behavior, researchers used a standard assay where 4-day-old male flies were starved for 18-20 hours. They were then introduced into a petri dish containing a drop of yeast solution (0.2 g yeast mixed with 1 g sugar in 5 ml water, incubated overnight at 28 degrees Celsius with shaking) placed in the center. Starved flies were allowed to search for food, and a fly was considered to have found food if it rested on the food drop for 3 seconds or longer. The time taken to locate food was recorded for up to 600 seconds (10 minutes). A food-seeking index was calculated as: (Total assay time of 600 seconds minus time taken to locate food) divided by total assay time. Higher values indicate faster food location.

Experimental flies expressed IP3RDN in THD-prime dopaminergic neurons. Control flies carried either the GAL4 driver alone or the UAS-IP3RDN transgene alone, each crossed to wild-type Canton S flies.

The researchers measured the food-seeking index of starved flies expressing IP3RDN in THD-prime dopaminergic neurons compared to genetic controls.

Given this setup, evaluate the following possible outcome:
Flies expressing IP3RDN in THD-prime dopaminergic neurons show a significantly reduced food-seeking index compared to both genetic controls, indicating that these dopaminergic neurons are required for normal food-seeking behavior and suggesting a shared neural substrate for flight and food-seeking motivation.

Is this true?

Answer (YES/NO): YES